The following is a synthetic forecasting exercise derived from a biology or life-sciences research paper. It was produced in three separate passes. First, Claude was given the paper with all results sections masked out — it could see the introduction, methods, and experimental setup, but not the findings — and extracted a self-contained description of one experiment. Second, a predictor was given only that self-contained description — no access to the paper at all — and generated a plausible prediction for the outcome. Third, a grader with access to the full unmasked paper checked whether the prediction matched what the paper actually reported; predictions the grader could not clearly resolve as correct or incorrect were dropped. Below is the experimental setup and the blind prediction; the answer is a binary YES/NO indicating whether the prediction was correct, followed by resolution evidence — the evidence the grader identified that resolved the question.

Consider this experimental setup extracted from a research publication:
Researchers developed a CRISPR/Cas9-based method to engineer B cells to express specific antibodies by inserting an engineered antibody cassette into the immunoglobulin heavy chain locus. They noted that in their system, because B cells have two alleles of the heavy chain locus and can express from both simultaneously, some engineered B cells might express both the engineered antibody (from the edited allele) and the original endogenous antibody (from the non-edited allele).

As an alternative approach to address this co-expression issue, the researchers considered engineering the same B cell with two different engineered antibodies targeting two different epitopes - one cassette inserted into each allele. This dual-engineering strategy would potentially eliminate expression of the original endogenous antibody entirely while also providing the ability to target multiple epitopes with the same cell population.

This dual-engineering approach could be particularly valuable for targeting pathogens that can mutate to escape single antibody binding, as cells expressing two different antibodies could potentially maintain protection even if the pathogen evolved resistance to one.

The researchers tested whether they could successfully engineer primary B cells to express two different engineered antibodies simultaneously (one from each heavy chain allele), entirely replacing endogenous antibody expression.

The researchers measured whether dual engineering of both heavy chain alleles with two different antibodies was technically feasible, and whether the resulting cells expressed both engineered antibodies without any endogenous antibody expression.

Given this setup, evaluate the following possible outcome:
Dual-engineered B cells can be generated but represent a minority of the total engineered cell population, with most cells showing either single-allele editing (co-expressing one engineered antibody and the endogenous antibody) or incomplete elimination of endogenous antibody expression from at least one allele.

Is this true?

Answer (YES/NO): YES